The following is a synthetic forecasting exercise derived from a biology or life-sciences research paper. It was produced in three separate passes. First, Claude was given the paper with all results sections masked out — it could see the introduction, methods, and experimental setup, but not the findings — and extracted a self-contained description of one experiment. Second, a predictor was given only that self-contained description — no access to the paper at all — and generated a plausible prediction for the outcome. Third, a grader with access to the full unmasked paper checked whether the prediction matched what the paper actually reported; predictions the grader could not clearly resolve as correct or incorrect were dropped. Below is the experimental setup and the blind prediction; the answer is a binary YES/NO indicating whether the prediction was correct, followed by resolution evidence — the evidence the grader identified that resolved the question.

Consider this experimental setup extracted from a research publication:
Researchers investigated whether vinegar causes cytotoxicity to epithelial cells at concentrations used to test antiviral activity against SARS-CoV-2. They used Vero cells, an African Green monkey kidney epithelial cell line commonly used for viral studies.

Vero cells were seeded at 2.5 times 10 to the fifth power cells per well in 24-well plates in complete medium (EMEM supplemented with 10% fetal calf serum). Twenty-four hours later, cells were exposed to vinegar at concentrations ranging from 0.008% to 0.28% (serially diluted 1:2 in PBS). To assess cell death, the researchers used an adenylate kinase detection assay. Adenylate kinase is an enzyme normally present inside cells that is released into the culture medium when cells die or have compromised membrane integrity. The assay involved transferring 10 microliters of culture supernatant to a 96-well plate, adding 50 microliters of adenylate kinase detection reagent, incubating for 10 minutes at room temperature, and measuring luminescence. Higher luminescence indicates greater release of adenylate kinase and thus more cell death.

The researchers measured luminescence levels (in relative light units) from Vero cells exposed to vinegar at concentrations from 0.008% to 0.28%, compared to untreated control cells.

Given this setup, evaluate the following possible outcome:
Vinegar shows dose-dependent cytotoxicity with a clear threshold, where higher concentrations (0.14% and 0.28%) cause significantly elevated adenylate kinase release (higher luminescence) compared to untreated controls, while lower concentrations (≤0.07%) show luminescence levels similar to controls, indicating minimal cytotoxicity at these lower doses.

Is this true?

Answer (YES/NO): NO